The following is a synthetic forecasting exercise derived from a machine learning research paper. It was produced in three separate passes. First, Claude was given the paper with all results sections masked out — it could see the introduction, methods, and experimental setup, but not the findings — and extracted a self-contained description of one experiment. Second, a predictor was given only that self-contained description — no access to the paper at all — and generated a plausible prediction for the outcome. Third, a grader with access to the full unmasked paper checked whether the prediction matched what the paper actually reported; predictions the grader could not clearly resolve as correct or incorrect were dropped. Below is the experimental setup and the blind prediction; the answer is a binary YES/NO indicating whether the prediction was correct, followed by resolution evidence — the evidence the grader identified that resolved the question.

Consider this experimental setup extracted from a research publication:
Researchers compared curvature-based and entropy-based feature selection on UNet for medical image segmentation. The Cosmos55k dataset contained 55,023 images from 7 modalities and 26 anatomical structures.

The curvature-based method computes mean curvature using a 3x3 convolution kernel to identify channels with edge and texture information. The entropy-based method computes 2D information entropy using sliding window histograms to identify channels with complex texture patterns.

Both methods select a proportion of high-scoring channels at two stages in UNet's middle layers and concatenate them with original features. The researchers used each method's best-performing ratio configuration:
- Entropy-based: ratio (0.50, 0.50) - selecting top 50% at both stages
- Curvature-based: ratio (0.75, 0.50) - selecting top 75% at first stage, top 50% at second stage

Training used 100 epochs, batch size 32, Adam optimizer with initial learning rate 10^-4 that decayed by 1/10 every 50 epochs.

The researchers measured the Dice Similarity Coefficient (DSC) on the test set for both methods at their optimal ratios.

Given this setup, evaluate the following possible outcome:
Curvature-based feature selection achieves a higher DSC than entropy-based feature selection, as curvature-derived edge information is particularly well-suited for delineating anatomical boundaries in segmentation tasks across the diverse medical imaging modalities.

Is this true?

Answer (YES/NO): NO